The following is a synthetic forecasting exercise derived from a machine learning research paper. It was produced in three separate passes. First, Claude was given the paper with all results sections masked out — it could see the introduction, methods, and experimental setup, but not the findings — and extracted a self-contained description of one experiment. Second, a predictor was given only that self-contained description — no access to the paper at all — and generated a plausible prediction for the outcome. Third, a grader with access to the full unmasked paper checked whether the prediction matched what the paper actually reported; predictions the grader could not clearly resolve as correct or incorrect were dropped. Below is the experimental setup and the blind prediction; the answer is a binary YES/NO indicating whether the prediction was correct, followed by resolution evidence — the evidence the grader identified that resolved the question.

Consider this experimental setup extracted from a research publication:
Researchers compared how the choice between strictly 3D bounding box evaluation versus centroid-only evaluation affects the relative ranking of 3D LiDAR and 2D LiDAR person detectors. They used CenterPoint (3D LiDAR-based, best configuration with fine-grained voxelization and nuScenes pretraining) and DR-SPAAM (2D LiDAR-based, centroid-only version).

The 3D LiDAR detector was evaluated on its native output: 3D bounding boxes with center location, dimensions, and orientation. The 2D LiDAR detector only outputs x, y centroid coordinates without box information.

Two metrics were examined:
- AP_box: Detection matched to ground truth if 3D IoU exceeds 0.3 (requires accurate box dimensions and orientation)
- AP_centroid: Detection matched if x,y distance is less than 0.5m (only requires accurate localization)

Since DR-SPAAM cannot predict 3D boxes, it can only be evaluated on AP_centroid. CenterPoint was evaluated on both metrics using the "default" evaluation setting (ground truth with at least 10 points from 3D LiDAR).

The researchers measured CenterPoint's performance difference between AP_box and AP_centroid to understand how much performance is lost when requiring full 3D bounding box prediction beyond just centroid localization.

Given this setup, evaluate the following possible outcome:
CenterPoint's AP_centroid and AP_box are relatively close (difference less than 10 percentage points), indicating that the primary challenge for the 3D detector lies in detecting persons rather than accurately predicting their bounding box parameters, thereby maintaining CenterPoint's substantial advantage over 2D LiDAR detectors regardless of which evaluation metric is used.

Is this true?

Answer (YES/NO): NO